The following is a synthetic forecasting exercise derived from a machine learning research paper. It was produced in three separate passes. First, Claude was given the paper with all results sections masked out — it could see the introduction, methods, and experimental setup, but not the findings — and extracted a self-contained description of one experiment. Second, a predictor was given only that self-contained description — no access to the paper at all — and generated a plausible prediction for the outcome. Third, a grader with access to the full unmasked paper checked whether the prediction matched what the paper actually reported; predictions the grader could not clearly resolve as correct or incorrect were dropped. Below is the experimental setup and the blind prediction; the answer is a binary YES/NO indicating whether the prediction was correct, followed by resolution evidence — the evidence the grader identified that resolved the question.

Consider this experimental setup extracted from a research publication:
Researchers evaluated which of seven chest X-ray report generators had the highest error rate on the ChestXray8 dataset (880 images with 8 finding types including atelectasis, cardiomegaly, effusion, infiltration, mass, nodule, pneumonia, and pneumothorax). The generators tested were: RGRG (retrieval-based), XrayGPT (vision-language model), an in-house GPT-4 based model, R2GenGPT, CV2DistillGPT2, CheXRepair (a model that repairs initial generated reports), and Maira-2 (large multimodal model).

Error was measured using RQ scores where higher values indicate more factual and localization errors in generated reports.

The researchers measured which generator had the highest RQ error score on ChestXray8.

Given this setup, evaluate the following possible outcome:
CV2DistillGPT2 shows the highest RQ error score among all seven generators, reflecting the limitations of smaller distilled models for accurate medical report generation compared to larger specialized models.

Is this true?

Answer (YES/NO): NO